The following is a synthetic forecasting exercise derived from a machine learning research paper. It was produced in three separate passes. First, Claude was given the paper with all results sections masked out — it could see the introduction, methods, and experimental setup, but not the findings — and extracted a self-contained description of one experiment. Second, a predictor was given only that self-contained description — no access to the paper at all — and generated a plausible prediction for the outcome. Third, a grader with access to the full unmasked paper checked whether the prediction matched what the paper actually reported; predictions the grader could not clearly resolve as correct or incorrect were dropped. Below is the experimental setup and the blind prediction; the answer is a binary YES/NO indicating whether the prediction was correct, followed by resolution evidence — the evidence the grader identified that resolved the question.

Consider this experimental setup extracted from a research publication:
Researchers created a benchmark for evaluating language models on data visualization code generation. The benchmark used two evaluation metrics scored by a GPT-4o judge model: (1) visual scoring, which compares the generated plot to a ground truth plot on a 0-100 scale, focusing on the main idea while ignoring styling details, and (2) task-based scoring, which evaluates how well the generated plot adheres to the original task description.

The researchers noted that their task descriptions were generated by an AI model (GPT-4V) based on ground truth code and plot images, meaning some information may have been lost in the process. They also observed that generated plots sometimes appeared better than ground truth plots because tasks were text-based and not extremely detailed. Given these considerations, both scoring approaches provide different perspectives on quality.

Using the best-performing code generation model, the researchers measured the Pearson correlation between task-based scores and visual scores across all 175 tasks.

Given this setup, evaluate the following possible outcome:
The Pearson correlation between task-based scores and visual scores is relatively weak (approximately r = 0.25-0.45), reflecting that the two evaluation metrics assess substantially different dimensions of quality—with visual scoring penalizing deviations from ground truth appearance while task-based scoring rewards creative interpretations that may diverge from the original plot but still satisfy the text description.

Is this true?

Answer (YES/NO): NO